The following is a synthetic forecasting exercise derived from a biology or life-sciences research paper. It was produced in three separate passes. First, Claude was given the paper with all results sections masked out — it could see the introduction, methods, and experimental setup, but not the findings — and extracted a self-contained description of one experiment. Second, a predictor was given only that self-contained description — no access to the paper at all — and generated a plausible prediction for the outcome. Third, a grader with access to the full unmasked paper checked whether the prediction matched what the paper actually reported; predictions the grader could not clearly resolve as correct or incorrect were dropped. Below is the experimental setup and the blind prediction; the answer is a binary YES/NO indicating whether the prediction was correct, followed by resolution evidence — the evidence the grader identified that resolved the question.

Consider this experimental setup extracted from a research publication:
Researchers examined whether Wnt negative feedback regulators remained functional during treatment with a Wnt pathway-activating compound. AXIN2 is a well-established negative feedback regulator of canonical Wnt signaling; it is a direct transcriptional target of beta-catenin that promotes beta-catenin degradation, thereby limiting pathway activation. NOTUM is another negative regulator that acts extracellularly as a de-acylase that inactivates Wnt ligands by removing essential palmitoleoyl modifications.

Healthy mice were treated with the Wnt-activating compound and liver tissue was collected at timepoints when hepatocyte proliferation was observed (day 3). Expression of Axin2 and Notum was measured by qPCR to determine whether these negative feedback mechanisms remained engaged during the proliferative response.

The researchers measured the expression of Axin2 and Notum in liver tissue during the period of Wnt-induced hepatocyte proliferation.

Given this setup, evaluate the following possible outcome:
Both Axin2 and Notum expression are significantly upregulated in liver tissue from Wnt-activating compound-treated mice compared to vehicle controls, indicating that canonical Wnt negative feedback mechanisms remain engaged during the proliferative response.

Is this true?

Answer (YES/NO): YES